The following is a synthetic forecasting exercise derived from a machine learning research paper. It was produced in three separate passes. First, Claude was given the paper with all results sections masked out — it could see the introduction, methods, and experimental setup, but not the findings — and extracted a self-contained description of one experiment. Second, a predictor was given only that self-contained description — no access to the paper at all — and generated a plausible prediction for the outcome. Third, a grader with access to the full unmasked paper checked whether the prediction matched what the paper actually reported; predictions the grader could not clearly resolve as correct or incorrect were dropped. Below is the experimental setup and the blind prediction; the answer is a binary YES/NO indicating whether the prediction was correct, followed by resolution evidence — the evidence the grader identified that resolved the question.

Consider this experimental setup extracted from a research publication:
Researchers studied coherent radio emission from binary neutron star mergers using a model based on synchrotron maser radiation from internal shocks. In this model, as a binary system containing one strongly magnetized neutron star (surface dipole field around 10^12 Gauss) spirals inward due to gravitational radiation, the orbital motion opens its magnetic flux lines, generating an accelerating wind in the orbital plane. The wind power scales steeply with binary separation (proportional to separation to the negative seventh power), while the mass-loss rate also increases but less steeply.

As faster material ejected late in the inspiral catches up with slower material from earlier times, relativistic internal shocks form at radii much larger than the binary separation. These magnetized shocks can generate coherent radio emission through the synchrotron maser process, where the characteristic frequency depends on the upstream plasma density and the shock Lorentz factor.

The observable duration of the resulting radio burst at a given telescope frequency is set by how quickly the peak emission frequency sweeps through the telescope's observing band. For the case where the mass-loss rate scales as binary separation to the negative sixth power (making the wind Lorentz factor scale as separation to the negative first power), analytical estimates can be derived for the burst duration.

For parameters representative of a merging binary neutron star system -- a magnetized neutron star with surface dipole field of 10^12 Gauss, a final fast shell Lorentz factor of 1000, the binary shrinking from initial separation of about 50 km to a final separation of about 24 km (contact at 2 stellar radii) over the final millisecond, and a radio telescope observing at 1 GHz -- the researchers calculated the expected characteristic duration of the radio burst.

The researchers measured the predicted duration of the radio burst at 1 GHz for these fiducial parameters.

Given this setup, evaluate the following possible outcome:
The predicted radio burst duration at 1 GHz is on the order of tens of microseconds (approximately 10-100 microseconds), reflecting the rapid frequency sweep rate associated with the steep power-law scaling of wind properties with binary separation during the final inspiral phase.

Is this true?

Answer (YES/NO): NO